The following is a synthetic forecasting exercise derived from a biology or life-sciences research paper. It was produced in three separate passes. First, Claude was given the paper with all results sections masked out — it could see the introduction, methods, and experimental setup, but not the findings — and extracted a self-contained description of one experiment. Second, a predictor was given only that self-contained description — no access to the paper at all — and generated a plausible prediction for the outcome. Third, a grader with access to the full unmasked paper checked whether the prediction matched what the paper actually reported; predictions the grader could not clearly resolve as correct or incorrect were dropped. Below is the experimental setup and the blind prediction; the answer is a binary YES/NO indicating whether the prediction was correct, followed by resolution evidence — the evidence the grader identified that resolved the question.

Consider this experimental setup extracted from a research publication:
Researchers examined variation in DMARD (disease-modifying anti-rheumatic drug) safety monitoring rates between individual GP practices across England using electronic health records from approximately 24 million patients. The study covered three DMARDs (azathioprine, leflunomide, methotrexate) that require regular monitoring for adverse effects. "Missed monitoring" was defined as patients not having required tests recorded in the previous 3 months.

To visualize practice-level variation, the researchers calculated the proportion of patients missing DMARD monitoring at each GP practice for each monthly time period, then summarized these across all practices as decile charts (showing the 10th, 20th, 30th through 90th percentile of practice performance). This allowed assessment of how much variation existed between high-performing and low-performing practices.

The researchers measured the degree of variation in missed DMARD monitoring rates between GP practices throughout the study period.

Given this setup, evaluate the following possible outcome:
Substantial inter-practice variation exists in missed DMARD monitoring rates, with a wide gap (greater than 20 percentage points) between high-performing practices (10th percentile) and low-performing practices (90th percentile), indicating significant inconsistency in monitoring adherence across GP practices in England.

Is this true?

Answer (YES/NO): YES